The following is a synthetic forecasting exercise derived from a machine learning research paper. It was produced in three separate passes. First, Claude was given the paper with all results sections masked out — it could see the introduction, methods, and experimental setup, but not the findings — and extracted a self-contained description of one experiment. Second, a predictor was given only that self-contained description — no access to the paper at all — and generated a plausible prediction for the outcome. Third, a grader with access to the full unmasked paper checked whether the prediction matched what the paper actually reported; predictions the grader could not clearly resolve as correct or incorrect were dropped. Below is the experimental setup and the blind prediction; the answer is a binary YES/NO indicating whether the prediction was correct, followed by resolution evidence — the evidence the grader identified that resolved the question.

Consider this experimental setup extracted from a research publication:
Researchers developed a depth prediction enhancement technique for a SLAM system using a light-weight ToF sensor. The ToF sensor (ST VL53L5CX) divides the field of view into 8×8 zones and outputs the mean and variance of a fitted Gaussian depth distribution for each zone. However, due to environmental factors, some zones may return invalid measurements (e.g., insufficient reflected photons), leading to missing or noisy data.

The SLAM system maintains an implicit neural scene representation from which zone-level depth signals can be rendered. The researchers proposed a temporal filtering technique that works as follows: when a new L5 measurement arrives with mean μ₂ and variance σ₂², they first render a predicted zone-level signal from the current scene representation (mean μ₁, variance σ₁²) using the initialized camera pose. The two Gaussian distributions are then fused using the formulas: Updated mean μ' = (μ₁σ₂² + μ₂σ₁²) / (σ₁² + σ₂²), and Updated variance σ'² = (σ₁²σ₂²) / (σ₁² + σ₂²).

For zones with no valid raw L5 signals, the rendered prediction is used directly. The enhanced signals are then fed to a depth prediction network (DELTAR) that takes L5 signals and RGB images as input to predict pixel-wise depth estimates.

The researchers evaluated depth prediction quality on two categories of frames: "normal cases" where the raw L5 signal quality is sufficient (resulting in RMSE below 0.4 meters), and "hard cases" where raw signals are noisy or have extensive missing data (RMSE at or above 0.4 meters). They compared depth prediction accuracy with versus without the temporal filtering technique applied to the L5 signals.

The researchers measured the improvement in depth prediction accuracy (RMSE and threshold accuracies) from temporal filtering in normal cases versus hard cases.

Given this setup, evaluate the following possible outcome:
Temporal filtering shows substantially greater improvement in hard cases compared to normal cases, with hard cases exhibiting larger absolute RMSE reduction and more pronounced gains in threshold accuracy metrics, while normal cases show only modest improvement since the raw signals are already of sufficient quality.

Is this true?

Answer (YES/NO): YES